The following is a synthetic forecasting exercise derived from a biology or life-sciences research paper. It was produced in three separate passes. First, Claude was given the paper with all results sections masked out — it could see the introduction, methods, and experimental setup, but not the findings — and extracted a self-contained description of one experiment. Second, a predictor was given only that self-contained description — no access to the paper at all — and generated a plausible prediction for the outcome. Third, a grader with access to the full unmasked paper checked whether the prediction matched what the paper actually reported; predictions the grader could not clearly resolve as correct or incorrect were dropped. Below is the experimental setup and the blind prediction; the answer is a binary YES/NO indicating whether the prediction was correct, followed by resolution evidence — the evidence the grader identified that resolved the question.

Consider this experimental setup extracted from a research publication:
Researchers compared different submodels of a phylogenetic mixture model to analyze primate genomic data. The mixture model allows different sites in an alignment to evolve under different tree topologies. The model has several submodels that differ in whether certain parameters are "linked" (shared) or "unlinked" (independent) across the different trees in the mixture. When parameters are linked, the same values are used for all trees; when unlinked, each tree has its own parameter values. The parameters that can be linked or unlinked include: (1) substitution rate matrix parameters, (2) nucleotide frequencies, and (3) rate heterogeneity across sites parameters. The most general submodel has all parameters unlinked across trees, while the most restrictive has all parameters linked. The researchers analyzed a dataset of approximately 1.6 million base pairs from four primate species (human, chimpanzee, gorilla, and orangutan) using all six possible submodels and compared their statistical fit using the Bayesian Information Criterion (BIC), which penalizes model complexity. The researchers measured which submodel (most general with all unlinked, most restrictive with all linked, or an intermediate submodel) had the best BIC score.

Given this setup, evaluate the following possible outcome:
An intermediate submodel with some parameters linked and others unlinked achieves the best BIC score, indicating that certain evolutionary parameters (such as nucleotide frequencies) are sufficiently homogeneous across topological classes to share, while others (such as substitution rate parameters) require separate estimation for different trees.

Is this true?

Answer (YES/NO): NO